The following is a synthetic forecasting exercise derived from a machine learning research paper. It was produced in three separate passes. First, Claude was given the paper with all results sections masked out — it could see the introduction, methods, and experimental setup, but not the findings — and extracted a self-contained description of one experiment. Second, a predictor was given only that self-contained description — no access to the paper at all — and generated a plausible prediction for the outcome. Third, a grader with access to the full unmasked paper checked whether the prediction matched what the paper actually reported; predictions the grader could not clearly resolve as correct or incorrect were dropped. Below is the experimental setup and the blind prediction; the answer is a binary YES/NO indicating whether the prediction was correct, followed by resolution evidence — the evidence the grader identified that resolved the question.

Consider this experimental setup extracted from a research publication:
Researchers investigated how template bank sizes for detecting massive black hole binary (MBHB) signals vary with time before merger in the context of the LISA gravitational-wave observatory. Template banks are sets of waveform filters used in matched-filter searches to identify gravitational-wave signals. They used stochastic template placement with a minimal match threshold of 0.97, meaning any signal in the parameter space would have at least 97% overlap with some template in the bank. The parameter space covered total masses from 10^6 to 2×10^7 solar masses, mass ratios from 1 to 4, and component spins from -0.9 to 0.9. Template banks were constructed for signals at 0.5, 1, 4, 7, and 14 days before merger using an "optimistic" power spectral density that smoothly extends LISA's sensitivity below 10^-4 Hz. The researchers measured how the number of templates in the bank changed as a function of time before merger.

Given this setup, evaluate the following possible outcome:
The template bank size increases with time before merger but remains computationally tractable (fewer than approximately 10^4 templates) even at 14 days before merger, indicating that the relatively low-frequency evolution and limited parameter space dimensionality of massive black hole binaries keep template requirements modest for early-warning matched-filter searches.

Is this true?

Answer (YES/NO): NO